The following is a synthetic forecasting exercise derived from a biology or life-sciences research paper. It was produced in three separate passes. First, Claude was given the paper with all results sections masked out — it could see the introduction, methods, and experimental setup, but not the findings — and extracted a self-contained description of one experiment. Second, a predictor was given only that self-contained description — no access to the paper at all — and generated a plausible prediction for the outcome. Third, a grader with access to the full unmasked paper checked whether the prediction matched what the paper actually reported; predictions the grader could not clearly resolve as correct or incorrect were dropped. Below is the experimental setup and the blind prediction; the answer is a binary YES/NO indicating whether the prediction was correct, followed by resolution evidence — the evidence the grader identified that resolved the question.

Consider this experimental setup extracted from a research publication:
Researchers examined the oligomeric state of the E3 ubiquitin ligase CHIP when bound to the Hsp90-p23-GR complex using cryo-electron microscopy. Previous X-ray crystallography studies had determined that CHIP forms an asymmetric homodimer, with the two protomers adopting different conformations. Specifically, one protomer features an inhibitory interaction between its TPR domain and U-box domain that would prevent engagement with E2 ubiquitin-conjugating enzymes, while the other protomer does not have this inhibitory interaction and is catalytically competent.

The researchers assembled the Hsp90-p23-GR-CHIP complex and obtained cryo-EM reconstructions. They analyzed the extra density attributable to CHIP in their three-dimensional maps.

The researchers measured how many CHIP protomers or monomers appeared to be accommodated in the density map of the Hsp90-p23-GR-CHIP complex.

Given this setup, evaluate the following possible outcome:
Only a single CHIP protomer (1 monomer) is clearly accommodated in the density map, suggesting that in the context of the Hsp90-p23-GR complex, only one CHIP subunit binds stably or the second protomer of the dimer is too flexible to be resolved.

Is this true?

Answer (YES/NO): YES